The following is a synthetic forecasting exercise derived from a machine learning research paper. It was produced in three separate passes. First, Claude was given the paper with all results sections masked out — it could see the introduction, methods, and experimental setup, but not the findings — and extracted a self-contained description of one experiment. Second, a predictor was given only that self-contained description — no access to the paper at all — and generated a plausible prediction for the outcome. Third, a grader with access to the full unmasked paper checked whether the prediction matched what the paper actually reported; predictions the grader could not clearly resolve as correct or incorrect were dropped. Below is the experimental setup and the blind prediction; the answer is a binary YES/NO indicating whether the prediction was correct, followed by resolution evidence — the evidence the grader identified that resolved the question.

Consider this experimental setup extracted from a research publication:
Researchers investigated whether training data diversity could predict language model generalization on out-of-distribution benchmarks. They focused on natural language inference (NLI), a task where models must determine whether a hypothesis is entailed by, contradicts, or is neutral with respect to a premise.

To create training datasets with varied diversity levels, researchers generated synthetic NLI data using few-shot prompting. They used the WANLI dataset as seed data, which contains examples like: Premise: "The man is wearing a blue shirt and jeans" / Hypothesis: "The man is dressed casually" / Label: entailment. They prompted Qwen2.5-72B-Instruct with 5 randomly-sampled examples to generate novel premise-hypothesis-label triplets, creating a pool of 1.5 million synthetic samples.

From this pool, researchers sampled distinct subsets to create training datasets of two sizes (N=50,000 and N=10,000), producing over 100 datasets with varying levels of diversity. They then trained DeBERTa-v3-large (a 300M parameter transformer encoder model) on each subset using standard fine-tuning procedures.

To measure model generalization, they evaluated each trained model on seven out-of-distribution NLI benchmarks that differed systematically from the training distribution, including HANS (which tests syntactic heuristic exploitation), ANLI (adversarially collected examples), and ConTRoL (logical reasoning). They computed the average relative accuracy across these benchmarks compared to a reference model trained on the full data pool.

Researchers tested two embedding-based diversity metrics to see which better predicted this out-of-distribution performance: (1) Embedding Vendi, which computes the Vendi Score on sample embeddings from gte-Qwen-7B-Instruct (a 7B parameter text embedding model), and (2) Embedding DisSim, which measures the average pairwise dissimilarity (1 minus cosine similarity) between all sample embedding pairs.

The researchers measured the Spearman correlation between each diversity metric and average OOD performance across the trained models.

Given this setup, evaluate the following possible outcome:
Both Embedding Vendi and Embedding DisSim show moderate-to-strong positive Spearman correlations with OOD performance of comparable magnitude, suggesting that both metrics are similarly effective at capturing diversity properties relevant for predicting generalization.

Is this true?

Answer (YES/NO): YES